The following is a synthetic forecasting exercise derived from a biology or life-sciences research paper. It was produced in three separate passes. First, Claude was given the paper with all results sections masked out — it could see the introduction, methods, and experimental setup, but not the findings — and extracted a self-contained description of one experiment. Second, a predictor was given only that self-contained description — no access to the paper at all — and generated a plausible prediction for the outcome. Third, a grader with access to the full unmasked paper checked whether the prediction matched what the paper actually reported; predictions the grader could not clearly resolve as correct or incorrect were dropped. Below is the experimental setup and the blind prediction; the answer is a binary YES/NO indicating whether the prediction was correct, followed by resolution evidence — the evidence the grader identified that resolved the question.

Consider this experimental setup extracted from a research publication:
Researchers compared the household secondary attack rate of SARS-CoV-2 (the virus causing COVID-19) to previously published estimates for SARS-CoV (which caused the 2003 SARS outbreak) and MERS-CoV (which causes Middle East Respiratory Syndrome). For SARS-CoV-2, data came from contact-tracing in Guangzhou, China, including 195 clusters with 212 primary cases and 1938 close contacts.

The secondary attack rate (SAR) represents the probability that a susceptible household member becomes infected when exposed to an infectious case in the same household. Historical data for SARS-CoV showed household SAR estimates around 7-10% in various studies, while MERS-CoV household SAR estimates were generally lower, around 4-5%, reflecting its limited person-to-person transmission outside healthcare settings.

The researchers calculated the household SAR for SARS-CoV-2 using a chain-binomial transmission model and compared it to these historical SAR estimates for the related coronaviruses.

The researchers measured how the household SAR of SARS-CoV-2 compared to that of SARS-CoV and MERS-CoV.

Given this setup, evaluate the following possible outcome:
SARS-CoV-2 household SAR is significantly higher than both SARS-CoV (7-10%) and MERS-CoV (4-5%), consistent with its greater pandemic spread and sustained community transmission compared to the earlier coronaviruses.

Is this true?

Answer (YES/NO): YES